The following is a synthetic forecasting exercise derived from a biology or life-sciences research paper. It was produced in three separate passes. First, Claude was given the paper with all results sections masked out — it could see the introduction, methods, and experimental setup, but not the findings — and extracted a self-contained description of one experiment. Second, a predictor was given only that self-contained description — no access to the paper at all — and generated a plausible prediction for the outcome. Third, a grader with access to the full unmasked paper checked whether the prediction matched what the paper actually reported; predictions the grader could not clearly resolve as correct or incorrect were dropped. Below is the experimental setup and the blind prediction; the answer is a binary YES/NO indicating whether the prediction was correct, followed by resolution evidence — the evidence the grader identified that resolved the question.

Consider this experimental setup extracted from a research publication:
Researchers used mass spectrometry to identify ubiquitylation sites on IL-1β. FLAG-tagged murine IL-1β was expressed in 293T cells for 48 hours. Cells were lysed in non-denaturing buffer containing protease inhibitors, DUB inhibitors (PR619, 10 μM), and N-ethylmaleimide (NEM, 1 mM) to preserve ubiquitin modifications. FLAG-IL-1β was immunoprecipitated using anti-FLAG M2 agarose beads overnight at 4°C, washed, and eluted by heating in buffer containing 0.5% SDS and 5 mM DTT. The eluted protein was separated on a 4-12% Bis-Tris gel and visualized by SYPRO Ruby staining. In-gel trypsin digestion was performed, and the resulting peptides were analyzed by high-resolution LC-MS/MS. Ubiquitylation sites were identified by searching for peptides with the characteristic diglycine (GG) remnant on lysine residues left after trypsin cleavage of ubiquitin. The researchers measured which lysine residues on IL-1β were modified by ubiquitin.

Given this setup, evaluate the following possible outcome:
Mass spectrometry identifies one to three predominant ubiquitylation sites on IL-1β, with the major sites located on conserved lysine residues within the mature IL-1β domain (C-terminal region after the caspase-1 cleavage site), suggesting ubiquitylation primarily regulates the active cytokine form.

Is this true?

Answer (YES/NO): YES